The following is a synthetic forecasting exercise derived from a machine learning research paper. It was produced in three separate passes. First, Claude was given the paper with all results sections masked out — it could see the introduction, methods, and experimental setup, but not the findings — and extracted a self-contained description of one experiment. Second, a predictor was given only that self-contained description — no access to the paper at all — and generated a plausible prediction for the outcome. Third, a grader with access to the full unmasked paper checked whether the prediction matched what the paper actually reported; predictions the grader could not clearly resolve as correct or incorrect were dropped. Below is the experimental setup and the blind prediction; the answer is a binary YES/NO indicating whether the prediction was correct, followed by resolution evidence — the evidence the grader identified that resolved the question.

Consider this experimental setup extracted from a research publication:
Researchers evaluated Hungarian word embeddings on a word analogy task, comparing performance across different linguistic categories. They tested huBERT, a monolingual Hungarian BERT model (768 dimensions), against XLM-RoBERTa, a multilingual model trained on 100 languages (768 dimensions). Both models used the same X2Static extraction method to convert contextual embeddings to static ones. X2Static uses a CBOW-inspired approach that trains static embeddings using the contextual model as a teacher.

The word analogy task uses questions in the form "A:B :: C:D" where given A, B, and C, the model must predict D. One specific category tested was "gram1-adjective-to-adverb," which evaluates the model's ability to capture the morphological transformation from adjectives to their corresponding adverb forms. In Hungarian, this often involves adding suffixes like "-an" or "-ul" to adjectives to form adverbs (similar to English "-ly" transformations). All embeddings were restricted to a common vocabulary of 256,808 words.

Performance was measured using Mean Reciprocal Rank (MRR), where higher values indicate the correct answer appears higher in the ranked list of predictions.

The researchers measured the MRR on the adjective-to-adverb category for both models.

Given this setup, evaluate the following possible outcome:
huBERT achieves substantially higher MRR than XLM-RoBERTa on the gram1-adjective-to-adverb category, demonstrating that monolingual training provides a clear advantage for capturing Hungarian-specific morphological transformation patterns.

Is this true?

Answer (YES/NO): NO